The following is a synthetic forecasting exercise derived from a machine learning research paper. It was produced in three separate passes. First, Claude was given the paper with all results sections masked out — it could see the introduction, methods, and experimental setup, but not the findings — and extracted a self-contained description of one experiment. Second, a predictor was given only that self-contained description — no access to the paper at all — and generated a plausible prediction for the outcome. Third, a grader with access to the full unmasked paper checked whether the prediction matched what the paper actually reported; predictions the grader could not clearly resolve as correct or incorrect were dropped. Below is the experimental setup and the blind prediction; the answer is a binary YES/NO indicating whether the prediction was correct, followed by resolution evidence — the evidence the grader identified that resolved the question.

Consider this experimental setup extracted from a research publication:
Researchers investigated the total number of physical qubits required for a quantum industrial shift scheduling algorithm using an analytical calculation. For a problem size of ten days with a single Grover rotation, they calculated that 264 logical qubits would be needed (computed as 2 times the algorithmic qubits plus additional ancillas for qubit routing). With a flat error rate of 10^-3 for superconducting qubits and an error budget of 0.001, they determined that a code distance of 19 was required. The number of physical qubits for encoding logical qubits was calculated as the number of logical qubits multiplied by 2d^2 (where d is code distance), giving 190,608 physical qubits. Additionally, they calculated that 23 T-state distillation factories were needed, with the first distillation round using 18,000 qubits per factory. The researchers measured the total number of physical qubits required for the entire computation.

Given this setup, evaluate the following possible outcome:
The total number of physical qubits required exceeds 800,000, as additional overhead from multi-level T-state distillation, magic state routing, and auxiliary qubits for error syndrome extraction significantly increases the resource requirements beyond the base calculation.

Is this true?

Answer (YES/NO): NO